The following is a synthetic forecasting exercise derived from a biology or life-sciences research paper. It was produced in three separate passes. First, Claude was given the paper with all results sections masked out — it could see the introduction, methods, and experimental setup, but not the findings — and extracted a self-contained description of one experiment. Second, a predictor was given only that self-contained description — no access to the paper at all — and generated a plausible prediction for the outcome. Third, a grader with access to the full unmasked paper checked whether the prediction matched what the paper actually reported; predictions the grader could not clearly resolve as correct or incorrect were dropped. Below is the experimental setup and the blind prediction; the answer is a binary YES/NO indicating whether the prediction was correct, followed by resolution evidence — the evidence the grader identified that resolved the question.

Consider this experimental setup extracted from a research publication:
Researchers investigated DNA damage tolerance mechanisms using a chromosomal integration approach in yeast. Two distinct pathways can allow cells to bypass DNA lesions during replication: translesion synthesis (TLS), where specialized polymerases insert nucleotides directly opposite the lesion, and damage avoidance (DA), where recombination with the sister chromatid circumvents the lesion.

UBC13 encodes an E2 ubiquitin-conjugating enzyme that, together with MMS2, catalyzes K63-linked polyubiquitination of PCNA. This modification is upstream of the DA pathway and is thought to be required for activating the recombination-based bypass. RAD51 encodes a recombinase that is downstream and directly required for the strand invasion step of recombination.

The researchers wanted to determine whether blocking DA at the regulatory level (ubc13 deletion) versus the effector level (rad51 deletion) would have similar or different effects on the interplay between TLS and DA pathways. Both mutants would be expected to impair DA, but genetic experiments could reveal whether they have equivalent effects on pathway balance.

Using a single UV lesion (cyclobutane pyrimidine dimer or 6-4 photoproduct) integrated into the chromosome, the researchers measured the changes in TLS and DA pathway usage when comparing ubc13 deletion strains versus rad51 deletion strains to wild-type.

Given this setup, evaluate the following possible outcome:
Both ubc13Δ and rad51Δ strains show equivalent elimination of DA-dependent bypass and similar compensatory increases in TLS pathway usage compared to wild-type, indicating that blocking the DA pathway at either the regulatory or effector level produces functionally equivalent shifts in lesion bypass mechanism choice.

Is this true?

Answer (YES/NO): NO